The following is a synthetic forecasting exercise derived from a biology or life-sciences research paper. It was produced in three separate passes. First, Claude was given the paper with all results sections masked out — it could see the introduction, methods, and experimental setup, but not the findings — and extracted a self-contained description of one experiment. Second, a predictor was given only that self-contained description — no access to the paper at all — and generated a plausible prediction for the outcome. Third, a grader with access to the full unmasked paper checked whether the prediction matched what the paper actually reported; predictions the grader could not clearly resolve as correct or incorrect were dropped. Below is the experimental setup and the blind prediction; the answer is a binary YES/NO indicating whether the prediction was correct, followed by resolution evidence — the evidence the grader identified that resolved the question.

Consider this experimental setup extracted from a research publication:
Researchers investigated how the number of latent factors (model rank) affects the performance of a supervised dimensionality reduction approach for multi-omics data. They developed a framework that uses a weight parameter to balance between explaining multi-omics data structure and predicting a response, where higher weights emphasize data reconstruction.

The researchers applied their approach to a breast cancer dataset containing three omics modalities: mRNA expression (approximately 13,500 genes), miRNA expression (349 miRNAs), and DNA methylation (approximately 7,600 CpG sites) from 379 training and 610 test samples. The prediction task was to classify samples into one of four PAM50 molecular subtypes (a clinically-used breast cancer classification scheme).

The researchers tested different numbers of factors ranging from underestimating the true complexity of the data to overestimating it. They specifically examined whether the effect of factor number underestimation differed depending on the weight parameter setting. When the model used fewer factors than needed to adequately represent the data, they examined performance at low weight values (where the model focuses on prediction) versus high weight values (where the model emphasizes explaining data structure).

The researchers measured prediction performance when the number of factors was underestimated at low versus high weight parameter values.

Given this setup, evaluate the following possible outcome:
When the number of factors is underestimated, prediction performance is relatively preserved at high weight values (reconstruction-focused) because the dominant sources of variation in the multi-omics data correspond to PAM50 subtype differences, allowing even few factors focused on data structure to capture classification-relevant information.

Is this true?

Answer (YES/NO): NO